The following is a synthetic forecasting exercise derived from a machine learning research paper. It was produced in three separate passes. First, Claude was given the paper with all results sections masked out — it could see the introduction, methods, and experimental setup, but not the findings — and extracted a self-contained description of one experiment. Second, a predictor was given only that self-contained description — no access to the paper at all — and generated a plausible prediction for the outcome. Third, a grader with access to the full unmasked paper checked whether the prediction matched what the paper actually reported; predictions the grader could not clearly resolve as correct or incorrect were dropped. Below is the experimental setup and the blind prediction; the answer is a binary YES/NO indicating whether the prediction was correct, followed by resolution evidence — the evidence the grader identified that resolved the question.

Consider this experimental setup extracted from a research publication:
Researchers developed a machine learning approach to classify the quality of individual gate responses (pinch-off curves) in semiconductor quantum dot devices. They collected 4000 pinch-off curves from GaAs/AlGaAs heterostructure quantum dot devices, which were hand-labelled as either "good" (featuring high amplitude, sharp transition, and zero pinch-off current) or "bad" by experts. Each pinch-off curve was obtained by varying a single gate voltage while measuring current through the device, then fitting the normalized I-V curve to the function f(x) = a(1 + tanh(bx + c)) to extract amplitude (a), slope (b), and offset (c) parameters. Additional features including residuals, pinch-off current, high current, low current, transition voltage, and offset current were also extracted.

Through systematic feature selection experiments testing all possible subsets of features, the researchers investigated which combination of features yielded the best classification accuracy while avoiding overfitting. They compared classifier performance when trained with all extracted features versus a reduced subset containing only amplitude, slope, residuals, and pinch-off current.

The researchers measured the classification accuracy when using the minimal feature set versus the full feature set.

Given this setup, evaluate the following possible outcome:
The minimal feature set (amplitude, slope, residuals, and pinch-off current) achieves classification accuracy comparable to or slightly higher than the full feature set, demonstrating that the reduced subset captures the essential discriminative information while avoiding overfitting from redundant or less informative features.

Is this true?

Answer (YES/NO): YES